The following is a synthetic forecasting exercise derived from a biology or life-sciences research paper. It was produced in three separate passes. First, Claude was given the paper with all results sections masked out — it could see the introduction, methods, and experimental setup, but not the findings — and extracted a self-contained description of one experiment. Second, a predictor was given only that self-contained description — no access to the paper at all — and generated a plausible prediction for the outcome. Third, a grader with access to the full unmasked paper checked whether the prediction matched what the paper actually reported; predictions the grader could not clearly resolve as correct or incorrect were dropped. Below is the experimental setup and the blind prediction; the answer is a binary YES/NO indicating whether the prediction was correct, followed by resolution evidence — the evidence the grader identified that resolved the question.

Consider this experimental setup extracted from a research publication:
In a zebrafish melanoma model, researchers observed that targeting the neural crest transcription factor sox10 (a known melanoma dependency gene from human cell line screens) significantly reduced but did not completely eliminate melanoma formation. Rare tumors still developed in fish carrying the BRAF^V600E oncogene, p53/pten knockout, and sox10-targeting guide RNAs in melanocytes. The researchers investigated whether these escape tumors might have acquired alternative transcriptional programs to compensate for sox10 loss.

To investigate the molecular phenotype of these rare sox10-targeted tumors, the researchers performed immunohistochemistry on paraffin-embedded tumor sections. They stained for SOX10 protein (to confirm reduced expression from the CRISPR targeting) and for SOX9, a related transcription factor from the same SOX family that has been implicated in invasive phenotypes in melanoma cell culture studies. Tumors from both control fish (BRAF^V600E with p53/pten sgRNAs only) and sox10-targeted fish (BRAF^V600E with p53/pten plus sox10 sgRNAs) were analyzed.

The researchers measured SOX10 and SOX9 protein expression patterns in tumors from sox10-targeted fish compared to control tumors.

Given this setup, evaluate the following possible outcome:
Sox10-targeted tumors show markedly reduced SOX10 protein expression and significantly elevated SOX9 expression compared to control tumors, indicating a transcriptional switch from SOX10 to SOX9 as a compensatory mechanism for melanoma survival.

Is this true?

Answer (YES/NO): NO